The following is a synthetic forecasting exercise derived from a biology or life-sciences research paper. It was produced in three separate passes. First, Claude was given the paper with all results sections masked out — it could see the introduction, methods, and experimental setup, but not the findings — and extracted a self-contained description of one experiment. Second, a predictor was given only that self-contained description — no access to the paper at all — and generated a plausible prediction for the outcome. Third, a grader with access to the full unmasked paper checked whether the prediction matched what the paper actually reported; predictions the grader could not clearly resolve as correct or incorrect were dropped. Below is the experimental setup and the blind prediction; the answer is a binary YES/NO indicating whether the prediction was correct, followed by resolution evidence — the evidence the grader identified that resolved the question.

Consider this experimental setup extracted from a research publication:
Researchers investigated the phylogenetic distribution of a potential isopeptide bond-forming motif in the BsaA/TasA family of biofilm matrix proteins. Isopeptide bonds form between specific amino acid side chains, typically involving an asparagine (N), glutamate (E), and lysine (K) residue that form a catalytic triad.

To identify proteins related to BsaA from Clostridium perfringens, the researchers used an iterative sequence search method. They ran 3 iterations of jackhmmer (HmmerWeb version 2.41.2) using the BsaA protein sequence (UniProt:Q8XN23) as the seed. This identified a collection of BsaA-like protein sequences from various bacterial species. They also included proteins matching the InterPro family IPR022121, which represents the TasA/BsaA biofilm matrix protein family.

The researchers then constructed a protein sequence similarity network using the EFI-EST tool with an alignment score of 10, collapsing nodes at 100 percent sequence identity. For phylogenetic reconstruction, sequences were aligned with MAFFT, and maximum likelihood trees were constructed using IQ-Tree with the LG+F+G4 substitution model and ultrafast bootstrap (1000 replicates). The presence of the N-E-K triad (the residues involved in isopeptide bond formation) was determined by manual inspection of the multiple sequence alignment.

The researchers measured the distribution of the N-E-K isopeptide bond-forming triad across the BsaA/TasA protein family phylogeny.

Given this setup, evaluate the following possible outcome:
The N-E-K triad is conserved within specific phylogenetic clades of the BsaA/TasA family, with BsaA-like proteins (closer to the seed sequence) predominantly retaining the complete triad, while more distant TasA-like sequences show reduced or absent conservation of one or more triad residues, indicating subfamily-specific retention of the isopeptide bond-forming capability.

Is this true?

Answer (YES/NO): NO